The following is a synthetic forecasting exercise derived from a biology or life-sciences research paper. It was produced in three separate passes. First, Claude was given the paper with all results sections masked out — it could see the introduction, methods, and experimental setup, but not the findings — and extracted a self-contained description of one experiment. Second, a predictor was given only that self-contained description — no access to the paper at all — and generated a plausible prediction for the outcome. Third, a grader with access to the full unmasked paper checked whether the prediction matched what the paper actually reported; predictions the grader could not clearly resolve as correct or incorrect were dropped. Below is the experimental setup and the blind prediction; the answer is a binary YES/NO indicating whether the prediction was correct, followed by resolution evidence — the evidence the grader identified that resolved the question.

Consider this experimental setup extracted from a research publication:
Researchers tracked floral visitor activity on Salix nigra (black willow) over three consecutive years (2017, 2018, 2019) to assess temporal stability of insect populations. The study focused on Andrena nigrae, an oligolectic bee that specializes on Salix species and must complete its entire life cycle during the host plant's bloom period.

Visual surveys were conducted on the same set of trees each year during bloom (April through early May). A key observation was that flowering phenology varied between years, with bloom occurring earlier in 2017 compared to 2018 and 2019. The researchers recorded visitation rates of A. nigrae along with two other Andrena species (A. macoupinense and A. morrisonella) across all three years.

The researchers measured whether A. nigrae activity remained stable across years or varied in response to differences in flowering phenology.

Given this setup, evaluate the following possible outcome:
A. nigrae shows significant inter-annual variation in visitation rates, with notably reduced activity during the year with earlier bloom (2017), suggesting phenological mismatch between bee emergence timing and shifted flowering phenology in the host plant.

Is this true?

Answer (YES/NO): YES